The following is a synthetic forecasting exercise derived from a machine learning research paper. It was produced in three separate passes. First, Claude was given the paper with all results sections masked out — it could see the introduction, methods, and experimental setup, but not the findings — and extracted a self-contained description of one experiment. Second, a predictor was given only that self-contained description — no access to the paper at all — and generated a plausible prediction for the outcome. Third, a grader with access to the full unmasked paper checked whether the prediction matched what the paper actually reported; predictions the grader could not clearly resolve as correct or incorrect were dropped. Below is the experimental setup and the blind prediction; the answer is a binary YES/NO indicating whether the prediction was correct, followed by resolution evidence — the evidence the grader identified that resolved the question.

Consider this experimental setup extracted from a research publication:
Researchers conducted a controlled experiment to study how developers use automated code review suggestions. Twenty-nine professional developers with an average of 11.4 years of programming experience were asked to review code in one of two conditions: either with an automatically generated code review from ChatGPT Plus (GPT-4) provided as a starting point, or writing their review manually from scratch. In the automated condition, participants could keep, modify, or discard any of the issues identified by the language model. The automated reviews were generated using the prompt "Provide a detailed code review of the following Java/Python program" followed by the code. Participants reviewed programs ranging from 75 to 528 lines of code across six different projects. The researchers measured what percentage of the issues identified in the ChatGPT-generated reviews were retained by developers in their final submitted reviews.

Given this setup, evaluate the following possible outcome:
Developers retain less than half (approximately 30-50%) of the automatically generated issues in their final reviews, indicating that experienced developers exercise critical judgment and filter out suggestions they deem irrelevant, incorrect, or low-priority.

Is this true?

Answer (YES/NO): NO